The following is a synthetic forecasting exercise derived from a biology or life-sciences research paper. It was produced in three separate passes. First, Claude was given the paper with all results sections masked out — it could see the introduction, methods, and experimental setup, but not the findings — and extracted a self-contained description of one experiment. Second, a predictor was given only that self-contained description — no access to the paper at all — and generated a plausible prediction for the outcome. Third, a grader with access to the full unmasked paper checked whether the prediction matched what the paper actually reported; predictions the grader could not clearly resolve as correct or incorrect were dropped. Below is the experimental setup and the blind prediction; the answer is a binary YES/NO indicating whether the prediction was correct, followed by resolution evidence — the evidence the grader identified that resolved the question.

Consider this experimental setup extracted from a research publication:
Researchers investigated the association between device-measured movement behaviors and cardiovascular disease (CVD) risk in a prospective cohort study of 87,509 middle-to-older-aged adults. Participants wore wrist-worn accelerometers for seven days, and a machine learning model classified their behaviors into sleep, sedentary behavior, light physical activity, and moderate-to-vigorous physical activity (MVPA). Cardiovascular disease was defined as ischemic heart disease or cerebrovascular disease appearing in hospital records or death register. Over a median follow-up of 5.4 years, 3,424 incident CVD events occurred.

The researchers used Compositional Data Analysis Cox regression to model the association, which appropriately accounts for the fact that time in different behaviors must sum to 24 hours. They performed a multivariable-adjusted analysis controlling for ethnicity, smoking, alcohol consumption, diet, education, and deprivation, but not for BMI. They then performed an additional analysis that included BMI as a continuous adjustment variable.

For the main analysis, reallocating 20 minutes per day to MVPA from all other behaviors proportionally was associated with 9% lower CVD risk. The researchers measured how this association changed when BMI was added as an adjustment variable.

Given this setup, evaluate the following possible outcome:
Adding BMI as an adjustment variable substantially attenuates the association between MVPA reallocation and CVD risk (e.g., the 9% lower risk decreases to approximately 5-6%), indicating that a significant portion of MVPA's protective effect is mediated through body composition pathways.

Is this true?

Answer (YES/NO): NO